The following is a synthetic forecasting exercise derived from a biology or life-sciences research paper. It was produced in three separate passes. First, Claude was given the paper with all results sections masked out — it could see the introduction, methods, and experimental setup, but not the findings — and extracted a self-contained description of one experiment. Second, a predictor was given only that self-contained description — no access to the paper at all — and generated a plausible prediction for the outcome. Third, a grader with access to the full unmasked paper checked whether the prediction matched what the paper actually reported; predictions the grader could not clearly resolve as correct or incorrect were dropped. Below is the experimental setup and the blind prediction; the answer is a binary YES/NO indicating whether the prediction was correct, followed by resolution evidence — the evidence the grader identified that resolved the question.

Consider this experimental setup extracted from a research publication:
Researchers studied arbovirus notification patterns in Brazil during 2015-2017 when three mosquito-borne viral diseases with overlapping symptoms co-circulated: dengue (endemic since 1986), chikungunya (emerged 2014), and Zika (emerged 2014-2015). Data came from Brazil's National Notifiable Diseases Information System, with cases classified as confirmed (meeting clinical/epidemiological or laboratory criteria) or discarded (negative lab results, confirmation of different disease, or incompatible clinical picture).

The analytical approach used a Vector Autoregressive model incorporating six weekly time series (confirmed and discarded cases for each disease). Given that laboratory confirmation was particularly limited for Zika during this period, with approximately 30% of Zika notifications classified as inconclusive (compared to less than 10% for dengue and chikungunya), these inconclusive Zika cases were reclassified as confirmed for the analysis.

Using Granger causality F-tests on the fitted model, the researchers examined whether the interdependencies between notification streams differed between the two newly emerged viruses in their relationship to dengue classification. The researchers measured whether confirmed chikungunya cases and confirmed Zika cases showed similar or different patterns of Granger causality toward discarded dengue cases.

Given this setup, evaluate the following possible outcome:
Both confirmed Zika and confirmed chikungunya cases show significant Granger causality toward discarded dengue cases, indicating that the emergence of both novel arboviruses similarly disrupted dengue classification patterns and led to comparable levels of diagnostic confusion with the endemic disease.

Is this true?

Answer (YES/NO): NO